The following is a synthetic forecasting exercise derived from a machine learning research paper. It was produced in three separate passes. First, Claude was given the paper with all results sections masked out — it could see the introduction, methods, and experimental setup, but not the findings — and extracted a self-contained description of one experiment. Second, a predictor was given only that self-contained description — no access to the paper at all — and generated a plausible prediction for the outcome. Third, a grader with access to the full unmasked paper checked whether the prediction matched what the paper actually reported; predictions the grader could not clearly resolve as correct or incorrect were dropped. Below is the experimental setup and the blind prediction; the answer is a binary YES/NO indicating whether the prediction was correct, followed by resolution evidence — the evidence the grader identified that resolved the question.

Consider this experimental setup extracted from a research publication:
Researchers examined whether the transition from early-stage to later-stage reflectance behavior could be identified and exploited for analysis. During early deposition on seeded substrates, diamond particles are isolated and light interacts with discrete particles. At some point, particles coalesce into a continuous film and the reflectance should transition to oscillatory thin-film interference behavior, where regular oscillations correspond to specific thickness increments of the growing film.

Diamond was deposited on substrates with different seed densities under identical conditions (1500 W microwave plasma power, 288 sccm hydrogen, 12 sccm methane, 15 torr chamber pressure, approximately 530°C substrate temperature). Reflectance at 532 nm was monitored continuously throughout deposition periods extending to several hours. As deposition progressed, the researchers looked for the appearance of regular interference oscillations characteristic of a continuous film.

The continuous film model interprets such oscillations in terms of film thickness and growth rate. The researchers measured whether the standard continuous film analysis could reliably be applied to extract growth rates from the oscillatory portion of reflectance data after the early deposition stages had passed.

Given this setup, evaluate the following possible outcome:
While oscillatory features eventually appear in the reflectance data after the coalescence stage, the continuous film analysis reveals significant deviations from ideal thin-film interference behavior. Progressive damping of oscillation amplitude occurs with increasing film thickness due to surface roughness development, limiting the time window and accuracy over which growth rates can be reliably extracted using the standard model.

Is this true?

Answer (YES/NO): NO